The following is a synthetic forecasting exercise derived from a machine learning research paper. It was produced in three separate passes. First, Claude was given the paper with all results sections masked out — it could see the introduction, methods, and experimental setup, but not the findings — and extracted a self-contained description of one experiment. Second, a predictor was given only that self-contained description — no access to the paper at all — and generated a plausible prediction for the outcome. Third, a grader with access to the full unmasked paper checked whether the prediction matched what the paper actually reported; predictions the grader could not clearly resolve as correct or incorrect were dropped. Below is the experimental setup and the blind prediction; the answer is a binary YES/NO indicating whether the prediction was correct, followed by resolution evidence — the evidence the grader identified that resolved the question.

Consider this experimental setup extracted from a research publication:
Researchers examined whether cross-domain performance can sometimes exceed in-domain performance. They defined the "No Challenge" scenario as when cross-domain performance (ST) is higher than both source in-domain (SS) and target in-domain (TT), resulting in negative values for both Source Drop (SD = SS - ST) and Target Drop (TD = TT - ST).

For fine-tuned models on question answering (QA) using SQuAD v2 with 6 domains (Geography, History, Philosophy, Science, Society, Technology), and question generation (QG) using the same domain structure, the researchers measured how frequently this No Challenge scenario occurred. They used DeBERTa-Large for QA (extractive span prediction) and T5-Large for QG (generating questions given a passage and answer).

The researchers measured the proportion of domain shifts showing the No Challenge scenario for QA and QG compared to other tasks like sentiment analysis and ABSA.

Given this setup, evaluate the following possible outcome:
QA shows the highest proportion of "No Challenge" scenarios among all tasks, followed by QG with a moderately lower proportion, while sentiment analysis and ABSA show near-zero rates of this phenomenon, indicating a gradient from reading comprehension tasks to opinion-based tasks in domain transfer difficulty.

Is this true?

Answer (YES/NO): NO